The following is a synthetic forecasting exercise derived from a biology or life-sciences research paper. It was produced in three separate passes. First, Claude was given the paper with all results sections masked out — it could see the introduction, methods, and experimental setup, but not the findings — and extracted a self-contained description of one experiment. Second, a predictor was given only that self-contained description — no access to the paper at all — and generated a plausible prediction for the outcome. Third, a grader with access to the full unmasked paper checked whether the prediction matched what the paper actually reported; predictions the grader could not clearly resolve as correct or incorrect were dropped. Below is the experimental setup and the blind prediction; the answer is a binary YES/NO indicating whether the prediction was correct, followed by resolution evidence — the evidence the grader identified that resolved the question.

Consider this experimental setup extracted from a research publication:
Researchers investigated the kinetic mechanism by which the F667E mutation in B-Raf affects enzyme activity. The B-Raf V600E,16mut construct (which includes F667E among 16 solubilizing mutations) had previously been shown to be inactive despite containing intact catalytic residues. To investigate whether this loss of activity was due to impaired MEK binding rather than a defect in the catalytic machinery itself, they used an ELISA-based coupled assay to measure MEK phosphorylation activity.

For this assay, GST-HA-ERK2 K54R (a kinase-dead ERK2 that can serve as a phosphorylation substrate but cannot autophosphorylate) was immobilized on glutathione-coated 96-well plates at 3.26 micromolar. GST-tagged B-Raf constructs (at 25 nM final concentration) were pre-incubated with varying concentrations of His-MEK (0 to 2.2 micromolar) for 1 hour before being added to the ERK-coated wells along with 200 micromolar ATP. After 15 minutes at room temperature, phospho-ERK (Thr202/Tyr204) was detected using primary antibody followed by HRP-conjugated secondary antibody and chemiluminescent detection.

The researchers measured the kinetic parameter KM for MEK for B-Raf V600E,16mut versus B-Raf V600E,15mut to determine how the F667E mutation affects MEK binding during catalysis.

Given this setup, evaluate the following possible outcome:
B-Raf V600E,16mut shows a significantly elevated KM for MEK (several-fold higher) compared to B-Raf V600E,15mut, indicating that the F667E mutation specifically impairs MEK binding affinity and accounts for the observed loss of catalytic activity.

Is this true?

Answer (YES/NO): NO